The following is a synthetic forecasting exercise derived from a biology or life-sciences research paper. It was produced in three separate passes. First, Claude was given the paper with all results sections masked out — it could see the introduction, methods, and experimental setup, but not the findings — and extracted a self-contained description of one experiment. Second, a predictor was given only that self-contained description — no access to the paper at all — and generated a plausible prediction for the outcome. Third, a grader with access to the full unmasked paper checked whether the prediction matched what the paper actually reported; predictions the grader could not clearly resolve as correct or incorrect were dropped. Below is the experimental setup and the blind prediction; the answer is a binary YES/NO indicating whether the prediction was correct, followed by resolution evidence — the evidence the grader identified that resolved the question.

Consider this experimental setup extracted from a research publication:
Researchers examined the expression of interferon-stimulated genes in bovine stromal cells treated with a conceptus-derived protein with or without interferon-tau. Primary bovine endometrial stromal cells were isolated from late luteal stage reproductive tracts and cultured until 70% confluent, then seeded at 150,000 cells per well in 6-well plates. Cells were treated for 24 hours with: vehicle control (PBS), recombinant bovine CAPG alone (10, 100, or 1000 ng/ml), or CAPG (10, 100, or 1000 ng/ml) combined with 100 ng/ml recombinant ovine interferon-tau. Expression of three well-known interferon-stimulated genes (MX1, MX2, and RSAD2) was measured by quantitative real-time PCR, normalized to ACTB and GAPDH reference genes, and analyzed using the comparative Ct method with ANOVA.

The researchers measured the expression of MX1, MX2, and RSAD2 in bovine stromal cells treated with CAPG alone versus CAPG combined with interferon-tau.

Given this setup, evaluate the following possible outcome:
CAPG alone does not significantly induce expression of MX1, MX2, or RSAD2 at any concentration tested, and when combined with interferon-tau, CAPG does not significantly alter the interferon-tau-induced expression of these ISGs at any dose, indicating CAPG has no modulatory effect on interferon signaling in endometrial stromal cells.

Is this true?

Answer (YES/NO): NO